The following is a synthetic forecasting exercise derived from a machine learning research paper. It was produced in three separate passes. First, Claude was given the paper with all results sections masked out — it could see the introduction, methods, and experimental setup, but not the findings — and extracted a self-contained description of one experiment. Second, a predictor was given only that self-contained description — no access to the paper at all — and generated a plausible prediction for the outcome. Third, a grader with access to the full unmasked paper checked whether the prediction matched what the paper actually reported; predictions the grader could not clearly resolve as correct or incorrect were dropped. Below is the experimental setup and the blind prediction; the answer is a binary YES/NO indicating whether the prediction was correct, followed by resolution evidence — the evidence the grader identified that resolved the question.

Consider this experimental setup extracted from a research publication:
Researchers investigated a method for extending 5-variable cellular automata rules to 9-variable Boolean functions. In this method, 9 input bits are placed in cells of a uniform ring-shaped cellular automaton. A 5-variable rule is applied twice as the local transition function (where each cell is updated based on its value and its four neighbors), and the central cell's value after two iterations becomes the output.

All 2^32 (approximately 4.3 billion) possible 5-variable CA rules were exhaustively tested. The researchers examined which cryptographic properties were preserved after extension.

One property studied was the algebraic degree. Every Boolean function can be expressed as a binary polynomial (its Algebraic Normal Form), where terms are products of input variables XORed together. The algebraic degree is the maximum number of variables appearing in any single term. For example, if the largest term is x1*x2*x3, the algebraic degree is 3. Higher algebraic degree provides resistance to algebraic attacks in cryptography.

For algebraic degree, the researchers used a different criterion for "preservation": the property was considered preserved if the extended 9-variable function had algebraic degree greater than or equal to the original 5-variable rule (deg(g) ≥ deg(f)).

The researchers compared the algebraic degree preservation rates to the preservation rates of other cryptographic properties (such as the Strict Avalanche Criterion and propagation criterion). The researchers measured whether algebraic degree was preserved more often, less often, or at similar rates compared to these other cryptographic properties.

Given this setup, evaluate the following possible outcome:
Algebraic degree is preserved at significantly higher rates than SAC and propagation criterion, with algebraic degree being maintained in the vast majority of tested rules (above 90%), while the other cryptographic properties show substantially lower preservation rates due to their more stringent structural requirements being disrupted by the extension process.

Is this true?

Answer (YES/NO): YES